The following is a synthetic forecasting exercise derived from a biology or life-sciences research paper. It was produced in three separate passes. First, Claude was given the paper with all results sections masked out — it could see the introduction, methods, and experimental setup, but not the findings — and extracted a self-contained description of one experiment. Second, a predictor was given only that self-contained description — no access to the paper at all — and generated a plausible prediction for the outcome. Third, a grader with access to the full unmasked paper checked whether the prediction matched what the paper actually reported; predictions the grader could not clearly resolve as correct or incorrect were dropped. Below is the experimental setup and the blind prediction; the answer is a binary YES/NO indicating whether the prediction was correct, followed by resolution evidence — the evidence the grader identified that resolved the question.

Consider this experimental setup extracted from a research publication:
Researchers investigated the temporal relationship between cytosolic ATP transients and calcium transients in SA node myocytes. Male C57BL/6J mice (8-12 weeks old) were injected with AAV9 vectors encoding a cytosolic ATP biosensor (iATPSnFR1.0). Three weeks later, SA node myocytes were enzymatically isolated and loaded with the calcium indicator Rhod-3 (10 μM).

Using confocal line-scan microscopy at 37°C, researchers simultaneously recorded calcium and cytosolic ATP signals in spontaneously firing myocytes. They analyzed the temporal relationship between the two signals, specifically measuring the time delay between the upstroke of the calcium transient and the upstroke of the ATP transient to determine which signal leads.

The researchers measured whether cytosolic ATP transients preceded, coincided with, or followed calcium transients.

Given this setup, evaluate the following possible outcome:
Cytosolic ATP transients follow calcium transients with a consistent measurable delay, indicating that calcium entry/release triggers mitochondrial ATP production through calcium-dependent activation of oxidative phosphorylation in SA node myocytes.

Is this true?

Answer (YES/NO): YES